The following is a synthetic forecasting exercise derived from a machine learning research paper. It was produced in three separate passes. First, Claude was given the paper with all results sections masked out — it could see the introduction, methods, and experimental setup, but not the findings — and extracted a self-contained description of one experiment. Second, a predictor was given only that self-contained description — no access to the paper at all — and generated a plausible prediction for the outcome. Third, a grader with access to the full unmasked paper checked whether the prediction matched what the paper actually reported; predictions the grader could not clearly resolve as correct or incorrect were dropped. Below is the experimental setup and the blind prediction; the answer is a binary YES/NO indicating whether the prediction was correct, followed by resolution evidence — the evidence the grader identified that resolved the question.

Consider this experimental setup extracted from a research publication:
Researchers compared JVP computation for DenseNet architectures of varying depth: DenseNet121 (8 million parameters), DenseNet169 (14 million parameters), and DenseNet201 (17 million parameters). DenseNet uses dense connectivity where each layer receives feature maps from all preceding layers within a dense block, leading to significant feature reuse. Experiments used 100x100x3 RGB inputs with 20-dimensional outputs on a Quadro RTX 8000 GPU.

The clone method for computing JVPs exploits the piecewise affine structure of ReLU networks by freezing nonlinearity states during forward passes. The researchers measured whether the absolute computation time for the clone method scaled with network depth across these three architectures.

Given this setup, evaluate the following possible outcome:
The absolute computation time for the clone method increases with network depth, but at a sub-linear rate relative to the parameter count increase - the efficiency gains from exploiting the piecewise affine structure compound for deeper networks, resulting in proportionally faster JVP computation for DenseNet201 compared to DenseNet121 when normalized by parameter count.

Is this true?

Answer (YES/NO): YES